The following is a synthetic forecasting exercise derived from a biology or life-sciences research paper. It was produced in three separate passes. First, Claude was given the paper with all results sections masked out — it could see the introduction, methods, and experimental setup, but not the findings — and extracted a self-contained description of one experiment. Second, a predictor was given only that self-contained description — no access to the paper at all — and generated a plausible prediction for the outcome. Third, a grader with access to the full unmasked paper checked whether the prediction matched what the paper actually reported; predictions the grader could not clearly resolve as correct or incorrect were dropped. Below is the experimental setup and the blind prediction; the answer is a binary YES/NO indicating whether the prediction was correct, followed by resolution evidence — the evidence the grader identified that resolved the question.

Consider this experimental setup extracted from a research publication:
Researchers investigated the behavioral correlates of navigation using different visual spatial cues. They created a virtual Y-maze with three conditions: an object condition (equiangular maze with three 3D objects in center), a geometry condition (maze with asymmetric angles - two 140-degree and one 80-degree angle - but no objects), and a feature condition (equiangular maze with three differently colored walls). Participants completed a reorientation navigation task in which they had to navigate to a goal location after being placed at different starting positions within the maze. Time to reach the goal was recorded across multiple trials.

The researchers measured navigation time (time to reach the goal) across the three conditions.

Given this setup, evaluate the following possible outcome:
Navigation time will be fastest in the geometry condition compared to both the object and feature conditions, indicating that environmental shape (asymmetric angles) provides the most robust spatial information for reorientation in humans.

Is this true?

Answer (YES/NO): NO